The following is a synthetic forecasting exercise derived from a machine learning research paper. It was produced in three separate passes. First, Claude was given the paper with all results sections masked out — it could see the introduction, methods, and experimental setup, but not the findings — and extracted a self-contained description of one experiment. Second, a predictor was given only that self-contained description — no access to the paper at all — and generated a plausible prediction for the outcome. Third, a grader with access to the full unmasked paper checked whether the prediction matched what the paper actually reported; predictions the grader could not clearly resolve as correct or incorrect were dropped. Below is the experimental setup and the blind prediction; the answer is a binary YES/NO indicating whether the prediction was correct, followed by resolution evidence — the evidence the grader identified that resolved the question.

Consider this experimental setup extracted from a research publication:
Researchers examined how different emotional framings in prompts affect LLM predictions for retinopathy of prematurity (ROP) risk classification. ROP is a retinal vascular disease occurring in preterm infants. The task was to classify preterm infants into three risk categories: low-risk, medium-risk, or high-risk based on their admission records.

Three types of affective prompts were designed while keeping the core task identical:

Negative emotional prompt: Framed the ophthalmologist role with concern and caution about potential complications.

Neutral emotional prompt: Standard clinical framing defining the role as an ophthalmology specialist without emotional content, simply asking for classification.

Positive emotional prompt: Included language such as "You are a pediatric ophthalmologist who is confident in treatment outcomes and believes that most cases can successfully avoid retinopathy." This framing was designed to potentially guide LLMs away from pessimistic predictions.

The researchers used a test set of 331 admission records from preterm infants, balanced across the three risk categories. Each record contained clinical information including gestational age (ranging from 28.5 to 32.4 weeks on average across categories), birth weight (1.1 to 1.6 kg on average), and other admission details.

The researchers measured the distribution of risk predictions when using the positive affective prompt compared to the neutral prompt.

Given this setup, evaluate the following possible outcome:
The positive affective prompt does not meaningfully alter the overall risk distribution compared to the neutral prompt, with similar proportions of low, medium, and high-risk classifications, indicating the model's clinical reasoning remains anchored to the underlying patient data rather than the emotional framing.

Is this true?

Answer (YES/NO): NO